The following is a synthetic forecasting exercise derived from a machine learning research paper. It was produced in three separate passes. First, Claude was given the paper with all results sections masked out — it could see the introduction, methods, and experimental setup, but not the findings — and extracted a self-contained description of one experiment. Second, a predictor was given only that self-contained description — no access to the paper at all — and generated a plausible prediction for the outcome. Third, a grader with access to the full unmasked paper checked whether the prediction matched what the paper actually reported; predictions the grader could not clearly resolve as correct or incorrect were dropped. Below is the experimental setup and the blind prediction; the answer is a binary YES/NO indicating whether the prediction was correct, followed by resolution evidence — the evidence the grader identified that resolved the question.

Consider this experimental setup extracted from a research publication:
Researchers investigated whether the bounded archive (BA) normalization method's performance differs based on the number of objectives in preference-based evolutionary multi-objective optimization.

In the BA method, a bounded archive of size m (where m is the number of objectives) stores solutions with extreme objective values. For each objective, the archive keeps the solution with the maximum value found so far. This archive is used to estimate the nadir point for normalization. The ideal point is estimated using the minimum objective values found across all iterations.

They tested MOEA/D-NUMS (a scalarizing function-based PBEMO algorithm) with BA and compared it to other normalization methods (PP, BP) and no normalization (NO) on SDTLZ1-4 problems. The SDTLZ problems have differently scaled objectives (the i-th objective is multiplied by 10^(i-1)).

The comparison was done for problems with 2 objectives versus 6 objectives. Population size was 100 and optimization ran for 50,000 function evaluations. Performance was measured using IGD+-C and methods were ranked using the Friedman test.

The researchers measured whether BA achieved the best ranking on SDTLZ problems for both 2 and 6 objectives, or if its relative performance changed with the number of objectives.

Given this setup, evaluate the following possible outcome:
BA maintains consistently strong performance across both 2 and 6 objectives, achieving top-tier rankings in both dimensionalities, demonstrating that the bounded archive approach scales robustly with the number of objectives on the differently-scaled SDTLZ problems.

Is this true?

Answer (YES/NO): YES